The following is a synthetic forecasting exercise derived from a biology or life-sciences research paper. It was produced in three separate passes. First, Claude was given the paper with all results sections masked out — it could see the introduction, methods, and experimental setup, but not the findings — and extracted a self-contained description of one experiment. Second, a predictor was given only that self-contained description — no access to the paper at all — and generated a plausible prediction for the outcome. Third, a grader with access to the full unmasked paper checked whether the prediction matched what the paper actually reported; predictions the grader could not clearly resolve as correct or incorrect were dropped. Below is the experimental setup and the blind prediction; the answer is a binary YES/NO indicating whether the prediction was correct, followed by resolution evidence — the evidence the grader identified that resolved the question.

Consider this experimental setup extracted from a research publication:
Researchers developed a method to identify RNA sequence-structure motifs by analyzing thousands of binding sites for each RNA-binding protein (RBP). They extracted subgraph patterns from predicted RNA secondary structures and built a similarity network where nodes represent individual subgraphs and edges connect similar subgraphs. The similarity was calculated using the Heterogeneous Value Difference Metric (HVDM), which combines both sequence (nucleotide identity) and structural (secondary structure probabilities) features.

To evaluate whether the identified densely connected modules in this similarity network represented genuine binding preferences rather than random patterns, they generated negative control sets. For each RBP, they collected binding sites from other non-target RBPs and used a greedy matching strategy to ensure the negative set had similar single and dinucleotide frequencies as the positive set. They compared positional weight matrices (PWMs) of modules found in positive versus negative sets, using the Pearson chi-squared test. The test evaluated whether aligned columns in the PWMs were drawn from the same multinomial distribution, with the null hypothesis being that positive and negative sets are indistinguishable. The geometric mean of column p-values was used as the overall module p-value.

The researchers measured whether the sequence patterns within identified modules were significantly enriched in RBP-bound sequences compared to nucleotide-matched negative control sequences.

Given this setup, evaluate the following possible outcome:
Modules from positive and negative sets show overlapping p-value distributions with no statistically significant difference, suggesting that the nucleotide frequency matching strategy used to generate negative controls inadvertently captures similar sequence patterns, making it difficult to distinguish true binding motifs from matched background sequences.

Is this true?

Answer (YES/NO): NO